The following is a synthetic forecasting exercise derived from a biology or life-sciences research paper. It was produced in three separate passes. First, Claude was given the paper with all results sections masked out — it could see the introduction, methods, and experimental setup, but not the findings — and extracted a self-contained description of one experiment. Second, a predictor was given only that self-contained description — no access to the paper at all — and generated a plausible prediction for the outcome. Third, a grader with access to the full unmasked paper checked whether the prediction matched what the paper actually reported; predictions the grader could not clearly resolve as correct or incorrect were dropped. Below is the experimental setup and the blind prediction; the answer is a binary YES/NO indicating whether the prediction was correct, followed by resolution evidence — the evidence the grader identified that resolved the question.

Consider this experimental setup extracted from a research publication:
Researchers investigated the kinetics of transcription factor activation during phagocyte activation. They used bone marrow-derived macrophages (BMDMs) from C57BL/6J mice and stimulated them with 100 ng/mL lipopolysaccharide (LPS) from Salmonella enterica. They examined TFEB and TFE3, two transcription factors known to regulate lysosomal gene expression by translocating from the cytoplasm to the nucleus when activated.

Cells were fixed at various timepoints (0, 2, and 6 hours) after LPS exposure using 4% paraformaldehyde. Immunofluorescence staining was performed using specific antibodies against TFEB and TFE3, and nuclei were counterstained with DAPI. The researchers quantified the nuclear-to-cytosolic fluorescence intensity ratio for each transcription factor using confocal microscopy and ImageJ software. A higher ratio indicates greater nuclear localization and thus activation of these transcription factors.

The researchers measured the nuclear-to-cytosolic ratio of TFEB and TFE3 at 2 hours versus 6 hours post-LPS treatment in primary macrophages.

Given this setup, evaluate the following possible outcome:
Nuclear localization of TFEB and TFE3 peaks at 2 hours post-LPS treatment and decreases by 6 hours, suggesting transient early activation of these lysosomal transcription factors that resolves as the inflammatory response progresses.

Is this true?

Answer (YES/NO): NO